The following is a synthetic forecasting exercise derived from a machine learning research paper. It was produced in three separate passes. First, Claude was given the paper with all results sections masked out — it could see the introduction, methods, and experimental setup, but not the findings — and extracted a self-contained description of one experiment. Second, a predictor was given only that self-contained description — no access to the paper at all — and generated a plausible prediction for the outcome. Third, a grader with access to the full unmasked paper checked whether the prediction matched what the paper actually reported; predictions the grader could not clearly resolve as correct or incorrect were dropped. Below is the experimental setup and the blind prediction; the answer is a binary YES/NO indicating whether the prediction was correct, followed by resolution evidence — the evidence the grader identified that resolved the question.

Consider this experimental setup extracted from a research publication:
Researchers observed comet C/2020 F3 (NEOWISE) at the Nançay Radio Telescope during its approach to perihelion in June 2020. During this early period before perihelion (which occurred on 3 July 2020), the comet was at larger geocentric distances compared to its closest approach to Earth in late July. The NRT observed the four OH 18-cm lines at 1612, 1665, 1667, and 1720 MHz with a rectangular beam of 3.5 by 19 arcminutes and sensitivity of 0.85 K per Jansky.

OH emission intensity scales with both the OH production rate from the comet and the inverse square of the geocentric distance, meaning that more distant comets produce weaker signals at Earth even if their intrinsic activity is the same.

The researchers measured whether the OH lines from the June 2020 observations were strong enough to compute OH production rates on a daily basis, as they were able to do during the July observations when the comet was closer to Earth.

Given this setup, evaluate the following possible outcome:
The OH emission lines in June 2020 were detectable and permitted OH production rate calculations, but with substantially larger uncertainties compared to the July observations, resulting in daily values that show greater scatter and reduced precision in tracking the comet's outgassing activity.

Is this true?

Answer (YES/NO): NO